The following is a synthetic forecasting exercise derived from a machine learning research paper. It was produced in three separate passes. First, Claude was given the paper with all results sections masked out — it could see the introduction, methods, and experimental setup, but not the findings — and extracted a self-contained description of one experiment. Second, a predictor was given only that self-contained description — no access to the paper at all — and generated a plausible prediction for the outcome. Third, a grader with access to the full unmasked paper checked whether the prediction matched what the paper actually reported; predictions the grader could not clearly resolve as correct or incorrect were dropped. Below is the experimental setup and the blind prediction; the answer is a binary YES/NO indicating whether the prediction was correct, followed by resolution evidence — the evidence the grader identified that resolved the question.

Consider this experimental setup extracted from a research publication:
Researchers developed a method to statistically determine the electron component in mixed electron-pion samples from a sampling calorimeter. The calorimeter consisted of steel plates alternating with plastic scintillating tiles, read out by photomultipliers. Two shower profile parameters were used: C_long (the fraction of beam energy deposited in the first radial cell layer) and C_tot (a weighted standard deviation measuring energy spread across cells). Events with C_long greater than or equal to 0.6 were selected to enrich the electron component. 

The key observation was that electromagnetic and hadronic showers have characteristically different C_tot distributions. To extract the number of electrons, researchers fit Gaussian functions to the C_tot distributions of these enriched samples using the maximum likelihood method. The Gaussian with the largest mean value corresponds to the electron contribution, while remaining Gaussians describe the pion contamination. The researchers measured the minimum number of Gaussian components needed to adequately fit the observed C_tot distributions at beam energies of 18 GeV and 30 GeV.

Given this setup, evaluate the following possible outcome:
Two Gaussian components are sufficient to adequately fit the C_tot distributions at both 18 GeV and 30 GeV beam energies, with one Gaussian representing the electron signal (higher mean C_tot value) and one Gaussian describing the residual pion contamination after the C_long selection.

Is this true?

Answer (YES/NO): NO